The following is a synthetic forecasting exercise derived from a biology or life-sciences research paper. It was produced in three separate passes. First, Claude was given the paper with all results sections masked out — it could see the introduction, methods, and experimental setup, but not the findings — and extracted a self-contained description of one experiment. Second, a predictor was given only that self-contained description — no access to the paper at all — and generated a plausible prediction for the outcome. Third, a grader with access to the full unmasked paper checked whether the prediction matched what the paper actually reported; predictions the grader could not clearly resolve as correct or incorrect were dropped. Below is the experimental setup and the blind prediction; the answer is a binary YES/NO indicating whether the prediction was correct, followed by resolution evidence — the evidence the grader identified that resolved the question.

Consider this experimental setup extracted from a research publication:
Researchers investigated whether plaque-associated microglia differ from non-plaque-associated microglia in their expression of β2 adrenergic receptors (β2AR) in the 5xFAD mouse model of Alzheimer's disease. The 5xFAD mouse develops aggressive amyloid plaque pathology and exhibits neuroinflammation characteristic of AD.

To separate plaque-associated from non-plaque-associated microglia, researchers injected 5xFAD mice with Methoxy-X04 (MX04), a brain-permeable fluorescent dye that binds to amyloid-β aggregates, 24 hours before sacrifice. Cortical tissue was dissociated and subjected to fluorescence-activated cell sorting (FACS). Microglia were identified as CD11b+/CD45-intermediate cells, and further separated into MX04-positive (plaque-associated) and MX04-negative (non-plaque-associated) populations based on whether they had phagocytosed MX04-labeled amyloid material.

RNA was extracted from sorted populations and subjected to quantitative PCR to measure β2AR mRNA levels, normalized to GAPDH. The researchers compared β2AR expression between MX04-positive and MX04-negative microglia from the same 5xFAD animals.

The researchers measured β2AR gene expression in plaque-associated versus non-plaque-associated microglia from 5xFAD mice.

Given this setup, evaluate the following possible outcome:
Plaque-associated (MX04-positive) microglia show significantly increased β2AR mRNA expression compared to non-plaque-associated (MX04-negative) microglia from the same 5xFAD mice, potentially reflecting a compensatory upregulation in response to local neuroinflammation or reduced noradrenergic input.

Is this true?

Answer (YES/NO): NO